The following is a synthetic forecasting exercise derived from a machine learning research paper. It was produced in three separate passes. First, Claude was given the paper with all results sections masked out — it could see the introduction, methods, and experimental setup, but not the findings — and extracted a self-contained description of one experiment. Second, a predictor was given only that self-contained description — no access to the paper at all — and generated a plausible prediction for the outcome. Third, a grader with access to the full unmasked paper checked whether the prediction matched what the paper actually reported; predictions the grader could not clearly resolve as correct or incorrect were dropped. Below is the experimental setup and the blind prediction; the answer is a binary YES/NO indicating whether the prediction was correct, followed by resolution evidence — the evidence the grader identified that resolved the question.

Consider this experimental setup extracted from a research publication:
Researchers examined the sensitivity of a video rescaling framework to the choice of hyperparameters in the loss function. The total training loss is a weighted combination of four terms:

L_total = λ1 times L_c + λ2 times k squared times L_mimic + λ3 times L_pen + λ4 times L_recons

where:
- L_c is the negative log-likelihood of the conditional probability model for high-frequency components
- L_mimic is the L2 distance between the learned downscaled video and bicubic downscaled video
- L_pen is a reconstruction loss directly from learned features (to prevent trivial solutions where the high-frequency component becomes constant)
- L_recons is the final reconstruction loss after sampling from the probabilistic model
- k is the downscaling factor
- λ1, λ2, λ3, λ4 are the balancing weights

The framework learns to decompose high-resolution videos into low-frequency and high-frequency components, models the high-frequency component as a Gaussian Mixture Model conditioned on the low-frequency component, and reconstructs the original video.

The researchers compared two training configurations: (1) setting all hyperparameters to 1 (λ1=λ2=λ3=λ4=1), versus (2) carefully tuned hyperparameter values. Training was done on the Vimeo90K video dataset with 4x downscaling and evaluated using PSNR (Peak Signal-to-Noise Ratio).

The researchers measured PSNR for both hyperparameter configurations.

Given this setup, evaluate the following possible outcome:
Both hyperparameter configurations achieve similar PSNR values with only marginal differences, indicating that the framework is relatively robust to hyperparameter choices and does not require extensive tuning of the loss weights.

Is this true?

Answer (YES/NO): YES